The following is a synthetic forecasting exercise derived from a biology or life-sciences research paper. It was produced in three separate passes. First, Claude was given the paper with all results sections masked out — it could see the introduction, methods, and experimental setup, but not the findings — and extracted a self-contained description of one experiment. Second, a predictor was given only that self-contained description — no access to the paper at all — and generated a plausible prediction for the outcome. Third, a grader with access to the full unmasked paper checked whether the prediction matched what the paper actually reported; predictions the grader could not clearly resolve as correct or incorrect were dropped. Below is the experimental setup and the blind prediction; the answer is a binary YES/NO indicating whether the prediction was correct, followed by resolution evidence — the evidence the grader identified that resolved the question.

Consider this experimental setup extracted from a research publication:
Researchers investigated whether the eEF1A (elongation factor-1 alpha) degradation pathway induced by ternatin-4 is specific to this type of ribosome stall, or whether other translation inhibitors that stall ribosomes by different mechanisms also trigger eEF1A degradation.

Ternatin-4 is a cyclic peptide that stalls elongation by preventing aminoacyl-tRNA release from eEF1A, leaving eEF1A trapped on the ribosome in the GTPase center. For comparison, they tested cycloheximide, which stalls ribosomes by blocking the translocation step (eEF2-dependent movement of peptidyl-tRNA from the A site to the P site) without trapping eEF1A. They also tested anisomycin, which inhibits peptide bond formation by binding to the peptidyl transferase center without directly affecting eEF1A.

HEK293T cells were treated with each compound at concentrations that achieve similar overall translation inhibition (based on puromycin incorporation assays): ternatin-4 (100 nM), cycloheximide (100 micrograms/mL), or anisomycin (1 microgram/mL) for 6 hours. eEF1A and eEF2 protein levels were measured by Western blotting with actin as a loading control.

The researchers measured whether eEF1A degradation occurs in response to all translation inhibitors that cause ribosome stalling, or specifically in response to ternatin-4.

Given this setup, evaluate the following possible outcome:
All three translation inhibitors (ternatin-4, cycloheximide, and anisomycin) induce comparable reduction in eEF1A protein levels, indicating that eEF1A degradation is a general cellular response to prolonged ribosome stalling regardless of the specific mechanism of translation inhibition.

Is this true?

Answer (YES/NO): NO